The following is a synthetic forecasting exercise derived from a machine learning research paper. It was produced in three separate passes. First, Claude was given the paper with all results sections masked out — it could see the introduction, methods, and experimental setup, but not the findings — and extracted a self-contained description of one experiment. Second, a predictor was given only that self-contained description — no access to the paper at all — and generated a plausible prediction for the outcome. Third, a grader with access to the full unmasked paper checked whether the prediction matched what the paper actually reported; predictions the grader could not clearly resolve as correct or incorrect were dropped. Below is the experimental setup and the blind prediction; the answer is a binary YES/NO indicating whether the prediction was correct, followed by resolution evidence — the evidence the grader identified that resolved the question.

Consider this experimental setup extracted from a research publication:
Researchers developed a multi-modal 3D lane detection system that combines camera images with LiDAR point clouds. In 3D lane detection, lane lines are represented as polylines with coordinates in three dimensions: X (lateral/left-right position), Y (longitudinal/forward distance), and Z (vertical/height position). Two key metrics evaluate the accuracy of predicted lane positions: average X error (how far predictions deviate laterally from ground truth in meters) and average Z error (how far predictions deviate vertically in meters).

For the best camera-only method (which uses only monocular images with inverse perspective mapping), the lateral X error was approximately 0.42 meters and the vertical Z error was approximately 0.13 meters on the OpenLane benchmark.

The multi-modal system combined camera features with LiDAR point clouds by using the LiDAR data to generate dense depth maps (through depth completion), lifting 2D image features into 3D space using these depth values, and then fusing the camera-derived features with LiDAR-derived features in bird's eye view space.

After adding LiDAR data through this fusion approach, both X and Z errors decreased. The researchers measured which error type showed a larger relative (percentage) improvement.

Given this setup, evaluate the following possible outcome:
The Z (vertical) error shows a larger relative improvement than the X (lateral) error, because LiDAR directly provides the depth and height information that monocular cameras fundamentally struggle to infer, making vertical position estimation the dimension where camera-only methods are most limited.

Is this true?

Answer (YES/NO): NO